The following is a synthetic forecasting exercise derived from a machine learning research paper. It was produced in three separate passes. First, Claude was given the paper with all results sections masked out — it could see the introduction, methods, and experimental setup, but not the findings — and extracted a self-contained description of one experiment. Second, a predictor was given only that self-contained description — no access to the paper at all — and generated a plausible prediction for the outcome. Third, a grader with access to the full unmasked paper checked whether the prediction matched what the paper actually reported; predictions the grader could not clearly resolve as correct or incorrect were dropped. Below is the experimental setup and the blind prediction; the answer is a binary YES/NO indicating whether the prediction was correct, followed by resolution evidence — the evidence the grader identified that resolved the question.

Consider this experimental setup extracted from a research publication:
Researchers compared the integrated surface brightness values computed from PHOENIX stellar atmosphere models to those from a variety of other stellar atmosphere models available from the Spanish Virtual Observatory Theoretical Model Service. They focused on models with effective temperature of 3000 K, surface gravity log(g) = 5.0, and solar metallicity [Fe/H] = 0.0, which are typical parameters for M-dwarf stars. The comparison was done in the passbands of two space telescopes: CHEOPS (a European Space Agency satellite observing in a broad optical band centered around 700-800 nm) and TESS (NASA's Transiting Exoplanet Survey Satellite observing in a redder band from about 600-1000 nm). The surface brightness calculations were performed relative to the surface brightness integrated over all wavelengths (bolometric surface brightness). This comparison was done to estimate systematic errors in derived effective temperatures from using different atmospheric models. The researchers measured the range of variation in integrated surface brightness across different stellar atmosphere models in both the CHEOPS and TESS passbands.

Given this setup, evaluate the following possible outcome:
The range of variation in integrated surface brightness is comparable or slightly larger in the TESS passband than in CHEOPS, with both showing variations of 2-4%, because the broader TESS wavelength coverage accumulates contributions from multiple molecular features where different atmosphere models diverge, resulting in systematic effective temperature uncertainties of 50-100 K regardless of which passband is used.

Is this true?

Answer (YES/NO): NO